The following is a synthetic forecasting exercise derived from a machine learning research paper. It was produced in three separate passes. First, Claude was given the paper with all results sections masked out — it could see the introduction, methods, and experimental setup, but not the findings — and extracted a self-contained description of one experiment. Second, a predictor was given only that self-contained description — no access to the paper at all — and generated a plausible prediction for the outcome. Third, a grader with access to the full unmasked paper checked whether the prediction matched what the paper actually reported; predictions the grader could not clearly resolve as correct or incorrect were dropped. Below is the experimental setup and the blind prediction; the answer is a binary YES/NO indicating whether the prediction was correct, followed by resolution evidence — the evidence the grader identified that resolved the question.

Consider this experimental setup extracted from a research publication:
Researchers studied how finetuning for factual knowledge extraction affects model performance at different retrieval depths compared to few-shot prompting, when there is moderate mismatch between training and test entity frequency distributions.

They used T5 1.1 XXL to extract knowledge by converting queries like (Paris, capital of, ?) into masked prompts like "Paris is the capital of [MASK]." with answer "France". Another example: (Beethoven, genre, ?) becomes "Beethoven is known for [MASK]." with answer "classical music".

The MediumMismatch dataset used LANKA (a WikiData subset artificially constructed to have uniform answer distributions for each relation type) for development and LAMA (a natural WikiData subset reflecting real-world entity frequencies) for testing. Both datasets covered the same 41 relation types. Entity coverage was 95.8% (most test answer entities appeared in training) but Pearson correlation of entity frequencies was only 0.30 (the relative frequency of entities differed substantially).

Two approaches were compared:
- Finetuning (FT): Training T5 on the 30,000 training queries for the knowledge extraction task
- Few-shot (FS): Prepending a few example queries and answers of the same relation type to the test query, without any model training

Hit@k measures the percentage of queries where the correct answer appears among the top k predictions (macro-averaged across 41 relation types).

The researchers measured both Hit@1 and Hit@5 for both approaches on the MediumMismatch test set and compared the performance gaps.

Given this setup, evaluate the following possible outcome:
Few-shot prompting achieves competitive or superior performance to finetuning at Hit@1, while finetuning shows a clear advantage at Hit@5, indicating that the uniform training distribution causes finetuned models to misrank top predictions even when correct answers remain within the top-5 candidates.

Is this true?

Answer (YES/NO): YES